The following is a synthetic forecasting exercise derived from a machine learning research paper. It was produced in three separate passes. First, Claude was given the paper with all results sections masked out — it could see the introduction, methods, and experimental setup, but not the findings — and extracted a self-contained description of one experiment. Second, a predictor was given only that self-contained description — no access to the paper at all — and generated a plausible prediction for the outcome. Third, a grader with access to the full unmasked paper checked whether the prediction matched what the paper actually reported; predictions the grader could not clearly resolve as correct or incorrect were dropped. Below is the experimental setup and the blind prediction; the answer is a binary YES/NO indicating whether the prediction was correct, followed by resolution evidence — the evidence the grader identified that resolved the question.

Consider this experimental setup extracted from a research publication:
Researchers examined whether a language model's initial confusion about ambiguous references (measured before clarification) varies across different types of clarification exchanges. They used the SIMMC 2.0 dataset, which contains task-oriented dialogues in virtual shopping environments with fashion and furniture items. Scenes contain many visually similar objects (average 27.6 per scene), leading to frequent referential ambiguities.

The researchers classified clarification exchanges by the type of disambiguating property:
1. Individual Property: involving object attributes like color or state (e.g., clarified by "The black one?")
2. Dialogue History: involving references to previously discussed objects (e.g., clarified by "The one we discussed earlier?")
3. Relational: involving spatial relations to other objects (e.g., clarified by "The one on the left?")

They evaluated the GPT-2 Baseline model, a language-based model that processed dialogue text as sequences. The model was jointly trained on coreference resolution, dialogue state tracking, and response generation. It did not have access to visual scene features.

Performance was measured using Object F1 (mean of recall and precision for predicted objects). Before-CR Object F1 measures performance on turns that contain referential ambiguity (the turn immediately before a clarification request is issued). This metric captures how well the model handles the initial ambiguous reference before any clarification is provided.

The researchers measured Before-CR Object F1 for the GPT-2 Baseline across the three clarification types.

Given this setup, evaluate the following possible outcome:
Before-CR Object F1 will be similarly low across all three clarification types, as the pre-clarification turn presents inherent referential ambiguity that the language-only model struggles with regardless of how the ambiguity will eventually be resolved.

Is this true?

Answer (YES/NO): NO